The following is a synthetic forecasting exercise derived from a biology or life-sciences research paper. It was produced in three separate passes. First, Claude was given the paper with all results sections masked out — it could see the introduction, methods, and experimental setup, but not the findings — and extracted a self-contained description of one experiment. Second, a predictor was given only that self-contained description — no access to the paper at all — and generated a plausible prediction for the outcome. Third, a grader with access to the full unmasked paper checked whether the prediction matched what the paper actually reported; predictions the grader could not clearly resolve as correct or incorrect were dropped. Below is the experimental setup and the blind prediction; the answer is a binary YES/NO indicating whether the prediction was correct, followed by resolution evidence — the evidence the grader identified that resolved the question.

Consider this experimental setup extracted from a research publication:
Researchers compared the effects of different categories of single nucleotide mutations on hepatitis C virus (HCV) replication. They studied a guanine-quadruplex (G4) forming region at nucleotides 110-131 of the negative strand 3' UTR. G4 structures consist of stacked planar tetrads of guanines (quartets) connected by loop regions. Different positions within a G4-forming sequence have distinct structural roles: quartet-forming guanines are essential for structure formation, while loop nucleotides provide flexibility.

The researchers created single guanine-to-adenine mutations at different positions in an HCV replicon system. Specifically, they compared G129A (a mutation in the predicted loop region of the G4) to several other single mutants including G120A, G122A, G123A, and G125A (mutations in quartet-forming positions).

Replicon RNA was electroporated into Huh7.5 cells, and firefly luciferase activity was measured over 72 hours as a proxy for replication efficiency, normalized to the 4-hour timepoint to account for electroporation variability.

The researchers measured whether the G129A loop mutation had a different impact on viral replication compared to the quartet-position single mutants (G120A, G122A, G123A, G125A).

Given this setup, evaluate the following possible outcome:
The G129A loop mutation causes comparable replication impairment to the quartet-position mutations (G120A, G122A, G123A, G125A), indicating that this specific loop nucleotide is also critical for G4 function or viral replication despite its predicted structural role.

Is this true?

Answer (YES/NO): NO